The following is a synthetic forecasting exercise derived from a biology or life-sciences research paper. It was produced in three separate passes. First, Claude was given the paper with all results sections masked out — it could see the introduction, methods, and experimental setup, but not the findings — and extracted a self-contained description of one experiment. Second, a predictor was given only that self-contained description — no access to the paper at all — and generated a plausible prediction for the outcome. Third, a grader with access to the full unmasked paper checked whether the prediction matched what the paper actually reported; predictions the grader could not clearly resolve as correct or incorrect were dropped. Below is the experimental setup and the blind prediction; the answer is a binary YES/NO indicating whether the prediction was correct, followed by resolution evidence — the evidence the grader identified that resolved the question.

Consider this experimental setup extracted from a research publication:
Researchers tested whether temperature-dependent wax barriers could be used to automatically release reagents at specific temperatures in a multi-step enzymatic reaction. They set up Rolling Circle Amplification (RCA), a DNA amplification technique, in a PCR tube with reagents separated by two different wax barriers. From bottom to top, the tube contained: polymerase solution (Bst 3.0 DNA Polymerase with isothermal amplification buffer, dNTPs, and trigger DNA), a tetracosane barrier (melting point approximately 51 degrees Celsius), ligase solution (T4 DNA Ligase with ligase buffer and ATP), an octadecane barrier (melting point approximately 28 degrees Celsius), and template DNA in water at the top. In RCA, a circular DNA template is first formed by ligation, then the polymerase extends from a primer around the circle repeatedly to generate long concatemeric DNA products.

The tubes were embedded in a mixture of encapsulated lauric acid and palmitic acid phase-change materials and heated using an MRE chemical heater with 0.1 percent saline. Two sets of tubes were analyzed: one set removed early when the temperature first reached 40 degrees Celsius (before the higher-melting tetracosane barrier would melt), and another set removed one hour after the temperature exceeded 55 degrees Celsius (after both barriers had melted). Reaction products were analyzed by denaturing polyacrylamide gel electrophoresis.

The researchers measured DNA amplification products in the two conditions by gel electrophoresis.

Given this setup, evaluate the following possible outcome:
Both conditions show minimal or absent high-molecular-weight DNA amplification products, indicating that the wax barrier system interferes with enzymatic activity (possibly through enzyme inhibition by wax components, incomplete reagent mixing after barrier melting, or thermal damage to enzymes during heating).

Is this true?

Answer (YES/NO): NO